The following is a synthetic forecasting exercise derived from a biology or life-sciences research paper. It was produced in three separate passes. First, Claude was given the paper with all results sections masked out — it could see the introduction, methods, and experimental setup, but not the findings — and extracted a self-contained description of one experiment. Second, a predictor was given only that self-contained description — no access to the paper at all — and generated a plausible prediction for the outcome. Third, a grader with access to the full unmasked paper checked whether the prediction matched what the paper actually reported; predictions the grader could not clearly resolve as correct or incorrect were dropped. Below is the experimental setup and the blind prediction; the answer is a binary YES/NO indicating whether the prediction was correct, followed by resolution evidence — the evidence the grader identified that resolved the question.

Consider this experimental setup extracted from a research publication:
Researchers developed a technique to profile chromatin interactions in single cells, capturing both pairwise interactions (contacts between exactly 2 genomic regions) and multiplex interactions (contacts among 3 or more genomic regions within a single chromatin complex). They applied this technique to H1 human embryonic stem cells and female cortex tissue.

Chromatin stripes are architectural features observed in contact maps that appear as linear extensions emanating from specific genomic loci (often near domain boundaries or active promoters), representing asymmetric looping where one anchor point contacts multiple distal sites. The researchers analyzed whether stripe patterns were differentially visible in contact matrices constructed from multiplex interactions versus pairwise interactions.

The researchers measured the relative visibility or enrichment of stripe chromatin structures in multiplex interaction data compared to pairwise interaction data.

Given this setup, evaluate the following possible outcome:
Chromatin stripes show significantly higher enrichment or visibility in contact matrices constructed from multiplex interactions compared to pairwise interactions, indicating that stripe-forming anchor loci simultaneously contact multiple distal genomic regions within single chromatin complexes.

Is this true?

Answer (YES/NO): YES